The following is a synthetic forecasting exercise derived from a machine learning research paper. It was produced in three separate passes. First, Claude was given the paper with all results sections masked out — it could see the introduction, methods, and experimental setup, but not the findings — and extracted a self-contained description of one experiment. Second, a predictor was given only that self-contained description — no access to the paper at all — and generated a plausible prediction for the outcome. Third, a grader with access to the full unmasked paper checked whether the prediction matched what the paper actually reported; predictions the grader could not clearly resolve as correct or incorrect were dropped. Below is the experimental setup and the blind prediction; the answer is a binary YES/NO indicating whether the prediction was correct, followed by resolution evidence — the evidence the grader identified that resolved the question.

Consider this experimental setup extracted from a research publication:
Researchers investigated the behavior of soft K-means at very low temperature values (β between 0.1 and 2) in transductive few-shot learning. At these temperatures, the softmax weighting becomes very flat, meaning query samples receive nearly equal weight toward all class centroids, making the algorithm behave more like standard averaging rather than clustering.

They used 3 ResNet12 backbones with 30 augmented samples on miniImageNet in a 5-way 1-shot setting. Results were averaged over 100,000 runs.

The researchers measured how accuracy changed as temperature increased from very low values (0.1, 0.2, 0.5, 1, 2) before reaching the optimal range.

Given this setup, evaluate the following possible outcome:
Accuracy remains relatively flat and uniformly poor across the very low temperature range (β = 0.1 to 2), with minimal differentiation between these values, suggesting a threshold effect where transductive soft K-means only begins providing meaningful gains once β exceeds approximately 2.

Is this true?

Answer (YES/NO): NO